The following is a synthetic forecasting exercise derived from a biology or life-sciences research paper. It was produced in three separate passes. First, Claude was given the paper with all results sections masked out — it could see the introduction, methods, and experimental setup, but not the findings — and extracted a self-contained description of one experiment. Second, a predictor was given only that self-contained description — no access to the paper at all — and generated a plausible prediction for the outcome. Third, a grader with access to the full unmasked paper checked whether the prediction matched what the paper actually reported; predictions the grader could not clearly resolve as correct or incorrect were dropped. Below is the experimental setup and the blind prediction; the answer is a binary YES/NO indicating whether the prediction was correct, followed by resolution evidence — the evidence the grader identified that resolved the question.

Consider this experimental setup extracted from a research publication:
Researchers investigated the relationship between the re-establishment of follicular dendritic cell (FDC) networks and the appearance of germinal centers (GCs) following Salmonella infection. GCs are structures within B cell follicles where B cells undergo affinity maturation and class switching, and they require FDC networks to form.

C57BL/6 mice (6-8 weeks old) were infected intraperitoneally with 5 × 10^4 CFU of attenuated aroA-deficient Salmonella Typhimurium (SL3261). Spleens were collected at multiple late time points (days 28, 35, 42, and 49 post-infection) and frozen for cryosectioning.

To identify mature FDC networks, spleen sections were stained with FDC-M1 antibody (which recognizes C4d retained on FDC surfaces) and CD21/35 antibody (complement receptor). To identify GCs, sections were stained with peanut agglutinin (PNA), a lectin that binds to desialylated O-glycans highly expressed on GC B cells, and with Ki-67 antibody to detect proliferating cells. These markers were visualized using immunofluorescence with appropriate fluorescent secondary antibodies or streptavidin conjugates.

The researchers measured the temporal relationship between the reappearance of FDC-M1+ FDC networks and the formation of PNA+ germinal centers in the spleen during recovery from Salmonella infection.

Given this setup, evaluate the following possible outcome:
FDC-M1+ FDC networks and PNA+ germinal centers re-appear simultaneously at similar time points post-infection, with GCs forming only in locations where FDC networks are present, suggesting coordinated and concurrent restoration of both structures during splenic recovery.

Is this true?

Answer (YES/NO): YES